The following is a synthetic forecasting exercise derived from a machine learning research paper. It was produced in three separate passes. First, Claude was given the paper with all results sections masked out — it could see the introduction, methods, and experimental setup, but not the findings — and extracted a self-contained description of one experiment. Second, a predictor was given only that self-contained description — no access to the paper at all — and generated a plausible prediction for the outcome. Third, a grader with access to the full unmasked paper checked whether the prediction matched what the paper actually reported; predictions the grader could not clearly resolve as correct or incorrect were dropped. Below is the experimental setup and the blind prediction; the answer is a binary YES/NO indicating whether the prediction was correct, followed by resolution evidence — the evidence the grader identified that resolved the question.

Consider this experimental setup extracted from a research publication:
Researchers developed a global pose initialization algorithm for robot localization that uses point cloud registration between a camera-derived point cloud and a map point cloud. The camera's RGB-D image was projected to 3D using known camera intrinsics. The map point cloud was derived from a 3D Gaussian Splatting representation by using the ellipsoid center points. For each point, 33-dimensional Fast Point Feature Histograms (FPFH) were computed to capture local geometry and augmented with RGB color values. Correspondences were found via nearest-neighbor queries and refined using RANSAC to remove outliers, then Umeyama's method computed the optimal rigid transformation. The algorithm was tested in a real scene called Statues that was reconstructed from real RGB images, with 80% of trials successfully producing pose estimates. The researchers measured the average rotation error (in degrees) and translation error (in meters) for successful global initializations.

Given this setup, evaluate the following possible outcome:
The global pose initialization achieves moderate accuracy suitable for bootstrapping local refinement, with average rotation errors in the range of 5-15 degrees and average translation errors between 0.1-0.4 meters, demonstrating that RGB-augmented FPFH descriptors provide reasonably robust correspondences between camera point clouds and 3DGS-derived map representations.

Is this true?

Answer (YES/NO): NO